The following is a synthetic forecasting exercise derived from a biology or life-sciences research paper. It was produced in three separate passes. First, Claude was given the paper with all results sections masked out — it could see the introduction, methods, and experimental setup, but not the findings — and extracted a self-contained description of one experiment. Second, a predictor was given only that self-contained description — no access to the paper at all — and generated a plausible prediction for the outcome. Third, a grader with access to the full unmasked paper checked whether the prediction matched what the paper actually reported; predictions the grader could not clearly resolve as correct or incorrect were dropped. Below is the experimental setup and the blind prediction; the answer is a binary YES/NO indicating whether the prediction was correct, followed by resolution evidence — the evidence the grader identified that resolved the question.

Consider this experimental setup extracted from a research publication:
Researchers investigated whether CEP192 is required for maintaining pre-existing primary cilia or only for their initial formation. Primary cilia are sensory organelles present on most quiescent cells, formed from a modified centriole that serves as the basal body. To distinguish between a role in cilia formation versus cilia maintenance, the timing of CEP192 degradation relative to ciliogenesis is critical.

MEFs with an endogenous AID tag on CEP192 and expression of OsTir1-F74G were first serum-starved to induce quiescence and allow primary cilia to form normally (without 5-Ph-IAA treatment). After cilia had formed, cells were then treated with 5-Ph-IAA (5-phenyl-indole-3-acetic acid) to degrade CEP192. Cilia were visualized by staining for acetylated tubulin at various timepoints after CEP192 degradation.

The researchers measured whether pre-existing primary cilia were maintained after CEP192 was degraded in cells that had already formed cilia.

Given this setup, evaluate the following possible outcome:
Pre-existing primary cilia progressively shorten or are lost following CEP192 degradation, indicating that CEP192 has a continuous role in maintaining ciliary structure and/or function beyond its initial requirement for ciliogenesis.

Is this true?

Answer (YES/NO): NO